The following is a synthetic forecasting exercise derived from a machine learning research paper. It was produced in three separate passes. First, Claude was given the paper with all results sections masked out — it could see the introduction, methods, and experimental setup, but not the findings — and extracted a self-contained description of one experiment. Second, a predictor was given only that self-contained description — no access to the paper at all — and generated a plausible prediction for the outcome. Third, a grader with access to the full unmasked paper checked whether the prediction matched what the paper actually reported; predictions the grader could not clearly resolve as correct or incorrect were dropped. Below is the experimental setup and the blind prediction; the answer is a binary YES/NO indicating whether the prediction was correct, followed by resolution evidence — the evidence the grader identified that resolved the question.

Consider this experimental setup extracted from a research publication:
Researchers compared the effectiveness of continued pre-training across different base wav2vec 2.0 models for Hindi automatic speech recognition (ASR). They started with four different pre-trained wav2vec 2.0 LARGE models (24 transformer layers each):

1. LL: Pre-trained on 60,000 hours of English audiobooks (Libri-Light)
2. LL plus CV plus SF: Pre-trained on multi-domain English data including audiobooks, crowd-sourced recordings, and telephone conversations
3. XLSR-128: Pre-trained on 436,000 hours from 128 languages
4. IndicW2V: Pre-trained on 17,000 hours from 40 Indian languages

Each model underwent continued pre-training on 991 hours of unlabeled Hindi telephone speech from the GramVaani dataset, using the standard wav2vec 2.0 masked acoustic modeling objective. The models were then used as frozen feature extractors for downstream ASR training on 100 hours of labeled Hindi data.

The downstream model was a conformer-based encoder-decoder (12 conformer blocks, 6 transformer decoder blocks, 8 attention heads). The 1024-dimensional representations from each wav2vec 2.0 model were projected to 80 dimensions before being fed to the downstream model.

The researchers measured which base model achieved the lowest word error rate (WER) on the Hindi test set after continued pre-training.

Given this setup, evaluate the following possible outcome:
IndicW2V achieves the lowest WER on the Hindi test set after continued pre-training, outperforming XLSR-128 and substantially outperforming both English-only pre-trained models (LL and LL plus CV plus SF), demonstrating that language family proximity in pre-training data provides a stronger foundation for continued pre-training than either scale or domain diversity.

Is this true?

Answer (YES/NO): NO